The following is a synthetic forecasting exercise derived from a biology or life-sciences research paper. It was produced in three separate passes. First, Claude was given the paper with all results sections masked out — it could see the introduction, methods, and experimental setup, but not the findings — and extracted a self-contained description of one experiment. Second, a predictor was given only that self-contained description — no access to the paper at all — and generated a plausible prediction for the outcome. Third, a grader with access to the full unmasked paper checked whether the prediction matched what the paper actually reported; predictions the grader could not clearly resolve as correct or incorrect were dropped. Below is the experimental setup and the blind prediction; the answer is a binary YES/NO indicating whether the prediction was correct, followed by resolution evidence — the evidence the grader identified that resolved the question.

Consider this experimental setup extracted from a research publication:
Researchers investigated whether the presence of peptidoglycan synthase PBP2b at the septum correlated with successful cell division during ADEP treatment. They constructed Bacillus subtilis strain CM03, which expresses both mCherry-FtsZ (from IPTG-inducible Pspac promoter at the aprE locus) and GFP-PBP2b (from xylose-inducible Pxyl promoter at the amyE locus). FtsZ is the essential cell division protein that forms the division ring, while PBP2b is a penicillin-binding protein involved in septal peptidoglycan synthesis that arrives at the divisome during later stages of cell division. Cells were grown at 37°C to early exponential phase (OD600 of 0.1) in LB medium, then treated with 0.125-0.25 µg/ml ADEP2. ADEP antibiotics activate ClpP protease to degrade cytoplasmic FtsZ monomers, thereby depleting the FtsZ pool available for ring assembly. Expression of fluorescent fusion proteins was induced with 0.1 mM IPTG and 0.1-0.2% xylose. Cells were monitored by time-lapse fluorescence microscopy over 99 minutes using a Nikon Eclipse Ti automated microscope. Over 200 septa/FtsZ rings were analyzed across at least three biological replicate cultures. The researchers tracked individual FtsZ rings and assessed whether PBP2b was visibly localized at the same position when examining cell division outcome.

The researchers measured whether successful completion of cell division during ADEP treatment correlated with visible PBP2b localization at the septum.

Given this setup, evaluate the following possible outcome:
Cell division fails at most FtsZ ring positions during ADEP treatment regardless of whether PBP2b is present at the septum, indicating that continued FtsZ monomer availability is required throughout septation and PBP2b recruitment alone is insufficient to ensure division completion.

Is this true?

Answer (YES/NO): NO